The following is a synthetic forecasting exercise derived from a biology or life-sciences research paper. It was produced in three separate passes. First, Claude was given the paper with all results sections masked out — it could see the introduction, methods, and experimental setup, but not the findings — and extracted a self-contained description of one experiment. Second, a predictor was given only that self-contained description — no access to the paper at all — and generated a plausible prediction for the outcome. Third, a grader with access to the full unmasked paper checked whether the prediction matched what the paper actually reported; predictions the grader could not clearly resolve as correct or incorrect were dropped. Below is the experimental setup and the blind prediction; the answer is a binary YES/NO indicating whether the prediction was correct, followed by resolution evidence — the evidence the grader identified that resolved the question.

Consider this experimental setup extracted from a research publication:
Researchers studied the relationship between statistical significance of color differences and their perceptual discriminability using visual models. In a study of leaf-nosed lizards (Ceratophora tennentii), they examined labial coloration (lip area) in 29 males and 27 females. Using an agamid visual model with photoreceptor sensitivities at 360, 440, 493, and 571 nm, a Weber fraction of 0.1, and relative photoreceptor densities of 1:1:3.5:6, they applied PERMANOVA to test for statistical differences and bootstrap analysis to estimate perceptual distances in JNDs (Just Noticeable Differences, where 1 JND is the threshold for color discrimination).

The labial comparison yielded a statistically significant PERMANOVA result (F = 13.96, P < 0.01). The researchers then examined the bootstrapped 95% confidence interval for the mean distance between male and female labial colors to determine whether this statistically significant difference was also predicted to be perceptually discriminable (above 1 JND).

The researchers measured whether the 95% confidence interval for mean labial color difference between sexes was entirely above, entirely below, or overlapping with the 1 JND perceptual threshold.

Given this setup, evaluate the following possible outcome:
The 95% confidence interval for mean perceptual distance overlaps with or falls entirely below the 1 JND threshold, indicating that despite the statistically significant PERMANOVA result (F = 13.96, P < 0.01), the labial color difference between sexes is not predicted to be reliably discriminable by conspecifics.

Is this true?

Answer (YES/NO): YES